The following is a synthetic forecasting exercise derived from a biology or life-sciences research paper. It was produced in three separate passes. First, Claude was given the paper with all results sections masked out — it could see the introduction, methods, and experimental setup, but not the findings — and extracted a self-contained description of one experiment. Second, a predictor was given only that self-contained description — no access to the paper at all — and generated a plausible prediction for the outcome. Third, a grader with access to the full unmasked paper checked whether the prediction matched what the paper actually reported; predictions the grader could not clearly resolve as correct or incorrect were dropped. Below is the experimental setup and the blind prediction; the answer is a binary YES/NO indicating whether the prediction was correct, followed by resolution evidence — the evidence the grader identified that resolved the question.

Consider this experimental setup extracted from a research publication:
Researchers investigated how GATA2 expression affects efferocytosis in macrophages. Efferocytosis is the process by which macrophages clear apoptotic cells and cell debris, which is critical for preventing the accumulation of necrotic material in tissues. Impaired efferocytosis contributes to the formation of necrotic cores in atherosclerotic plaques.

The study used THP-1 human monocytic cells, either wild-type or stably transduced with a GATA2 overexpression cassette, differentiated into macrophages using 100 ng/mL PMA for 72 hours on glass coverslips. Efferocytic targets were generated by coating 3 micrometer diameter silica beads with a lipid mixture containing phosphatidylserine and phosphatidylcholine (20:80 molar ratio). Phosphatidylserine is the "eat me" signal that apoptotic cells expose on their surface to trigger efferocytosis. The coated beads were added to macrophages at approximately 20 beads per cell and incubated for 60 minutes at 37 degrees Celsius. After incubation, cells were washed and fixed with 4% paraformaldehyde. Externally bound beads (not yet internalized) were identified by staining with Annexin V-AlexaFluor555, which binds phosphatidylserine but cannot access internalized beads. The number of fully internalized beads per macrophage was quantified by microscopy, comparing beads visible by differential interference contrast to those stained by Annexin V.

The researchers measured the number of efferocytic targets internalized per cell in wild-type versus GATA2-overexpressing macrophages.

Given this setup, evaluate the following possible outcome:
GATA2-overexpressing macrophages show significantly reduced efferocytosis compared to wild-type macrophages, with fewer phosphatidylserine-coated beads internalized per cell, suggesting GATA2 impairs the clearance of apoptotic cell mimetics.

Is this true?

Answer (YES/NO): YES